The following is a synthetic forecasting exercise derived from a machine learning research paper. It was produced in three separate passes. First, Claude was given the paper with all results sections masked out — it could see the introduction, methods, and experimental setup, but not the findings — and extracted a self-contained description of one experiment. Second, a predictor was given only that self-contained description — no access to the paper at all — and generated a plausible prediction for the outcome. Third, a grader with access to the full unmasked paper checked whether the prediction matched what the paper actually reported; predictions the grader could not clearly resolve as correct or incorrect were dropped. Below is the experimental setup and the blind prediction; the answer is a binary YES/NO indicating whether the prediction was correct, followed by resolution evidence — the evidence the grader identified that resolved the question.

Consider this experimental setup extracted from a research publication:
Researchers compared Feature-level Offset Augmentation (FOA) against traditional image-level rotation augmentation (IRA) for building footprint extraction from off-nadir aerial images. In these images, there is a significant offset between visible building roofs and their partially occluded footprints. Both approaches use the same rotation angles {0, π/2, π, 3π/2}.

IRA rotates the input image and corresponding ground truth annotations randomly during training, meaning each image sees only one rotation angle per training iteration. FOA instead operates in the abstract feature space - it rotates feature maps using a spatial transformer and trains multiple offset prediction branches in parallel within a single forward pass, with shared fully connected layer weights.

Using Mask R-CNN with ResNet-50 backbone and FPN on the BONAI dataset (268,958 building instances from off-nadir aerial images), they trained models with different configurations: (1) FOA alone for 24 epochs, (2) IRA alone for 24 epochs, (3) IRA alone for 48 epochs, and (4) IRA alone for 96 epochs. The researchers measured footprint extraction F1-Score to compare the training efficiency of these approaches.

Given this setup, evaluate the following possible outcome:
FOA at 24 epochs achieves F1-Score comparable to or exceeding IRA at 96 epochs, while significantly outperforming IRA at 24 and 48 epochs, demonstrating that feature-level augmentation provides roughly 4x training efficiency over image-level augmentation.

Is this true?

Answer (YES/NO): NO